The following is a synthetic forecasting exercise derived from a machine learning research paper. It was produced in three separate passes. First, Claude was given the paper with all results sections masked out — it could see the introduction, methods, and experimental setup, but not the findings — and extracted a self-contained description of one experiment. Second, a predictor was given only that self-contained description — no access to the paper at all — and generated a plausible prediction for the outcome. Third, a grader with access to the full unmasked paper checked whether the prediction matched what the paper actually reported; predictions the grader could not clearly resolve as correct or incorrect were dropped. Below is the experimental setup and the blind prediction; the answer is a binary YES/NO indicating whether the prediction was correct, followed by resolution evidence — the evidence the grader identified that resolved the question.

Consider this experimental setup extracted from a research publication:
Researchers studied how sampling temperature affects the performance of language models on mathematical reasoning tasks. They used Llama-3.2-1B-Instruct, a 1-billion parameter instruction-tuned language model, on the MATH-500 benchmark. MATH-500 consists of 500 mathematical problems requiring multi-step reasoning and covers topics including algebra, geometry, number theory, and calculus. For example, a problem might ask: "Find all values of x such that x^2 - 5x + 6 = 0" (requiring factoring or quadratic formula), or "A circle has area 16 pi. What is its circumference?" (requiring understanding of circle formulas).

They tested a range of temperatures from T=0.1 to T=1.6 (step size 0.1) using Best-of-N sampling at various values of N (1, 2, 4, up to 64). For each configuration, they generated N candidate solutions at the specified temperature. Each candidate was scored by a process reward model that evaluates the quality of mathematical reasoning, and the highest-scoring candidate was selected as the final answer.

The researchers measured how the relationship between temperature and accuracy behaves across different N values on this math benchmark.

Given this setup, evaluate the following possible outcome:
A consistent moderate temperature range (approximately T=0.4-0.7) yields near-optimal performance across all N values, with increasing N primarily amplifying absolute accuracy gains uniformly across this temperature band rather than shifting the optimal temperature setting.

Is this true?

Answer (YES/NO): NO